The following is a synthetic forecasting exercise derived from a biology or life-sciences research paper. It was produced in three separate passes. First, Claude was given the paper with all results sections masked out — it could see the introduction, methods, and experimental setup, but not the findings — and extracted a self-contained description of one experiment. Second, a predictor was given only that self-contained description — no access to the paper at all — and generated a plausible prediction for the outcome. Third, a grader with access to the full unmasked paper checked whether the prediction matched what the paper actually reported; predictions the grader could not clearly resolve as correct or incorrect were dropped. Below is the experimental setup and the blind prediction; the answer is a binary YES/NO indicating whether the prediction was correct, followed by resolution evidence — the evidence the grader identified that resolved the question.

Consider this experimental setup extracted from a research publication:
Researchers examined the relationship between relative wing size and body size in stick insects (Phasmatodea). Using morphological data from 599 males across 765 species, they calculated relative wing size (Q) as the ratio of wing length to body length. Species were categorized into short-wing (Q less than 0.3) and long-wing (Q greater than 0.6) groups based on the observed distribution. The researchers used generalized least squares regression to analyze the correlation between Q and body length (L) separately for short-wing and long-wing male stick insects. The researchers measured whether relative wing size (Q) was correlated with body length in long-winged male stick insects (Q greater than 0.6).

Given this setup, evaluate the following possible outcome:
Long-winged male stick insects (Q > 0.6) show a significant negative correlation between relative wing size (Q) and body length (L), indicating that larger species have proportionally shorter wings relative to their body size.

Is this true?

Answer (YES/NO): YES